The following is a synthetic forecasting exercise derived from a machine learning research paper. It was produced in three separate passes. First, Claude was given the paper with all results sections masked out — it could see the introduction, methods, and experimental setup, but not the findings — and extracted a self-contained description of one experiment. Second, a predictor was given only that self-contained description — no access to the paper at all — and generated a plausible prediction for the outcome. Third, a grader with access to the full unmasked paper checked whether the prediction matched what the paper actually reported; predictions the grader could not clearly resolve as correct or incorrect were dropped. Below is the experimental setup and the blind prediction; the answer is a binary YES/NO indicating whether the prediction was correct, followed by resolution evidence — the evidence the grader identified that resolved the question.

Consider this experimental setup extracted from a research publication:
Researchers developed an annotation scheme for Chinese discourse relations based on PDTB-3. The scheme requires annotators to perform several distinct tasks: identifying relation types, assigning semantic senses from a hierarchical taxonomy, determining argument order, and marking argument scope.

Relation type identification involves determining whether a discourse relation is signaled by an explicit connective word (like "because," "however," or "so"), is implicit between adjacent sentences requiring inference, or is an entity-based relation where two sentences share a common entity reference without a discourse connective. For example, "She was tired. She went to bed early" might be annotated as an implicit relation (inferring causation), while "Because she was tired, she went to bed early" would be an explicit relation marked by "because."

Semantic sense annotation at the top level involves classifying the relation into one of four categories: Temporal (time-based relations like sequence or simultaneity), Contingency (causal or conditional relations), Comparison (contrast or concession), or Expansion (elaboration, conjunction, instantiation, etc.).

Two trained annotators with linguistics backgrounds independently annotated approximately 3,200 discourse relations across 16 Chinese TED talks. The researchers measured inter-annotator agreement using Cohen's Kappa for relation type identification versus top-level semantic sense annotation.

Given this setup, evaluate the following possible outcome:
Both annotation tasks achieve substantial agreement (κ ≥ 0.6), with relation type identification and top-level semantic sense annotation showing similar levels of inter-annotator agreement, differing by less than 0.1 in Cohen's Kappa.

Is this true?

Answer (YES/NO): YES